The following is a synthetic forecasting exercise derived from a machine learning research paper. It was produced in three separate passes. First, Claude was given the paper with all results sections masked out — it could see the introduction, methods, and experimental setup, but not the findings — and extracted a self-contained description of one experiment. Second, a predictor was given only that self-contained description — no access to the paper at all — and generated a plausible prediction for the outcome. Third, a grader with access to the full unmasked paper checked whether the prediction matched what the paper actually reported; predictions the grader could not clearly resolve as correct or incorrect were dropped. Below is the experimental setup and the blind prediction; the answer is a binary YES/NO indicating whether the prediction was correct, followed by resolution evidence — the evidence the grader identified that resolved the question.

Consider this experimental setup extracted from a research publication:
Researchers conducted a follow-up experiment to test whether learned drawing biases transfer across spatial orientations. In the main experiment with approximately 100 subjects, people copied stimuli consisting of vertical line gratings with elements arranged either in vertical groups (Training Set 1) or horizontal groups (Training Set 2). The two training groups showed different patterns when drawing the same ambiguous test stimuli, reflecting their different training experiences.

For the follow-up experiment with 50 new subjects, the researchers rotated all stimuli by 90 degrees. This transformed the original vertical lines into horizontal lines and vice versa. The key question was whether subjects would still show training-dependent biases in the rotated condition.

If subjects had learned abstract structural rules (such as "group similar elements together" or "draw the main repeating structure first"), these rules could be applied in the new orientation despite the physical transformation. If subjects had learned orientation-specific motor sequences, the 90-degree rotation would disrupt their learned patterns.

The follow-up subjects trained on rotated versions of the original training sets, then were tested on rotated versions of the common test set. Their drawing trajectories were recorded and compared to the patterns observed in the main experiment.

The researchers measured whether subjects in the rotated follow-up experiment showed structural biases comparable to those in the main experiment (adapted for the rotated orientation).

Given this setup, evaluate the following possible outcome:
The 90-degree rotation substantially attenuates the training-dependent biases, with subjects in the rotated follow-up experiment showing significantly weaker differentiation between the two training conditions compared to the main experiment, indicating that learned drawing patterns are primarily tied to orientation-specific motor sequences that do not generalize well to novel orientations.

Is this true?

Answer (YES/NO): NO